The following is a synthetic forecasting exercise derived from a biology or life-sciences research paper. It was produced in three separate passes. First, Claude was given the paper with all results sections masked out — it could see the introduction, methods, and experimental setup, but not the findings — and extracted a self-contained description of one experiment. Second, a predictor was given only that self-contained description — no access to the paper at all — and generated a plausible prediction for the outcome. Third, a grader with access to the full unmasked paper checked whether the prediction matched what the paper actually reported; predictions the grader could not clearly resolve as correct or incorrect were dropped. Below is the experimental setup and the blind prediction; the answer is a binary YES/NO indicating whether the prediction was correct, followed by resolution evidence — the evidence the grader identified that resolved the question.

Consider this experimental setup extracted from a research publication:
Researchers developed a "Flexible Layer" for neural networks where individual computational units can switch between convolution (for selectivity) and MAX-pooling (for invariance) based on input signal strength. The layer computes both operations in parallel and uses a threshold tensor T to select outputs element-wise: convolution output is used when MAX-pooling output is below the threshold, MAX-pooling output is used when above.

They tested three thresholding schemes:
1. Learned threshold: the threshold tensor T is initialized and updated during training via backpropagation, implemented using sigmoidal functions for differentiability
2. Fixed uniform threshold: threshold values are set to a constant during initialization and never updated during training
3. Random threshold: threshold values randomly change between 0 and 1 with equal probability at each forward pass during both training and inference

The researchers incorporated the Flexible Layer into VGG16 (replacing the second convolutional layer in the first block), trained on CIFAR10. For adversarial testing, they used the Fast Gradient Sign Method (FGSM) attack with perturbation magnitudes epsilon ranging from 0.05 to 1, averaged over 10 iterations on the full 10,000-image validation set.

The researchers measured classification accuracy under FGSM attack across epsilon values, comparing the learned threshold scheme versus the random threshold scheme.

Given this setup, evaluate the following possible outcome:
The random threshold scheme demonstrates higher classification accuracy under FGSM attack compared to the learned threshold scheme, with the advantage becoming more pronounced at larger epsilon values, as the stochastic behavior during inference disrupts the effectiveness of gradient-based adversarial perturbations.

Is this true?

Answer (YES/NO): YES